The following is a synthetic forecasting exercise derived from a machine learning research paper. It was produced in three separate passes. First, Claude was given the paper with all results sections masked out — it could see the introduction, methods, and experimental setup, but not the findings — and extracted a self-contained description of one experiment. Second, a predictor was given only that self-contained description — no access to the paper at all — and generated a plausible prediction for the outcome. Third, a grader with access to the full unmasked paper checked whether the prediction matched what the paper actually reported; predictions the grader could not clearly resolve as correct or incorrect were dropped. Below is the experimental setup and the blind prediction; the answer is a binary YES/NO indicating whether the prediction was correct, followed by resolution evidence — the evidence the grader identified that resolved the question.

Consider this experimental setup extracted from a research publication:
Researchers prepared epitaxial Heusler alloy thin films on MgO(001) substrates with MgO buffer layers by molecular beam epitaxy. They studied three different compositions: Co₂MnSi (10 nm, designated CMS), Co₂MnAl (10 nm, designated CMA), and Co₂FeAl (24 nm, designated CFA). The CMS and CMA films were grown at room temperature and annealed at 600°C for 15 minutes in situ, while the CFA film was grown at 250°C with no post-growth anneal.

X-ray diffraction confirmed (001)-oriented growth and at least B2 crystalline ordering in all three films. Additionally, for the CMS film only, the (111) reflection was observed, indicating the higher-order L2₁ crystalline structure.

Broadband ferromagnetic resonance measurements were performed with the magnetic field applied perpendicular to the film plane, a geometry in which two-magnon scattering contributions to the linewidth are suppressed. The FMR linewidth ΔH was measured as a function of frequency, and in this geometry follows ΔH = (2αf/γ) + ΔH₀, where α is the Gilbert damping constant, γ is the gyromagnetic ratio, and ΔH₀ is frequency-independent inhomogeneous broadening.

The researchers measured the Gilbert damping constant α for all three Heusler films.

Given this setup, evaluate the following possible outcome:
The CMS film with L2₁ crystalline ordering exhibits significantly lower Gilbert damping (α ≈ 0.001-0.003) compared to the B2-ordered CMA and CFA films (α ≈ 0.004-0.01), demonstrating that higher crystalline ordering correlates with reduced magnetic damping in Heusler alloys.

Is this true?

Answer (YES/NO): NO